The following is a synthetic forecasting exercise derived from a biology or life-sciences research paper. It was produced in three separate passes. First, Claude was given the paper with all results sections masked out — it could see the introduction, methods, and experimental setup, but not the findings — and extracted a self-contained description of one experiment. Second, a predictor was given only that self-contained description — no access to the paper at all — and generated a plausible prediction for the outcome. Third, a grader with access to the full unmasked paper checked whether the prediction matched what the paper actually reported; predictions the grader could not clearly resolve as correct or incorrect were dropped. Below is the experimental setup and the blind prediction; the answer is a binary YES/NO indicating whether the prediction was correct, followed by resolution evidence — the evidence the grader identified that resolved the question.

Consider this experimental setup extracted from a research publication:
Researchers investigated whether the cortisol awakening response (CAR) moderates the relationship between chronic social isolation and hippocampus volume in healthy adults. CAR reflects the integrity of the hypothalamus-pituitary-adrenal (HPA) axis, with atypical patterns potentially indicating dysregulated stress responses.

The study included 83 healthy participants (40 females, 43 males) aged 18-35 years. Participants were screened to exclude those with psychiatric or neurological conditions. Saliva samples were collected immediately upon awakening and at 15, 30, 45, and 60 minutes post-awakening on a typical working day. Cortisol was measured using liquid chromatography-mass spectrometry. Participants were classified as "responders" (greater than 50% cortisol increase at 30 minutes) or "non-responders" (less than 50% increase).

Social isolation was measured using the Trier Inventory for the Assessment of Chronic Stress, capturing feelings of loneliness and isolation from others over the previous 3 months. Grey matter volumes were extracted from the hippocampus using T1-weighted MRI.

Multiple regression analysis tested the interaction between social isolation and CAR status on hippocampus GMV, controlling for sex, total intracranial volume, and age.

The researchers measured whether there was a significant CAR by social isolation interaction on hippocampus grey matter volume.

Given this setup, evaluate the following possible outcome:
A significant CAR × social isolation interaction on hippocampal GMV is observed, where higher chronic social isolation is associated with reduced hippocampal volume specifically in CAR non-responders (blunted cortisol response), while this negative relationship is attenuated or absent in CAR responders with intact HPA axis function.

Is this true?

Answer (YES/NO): NO